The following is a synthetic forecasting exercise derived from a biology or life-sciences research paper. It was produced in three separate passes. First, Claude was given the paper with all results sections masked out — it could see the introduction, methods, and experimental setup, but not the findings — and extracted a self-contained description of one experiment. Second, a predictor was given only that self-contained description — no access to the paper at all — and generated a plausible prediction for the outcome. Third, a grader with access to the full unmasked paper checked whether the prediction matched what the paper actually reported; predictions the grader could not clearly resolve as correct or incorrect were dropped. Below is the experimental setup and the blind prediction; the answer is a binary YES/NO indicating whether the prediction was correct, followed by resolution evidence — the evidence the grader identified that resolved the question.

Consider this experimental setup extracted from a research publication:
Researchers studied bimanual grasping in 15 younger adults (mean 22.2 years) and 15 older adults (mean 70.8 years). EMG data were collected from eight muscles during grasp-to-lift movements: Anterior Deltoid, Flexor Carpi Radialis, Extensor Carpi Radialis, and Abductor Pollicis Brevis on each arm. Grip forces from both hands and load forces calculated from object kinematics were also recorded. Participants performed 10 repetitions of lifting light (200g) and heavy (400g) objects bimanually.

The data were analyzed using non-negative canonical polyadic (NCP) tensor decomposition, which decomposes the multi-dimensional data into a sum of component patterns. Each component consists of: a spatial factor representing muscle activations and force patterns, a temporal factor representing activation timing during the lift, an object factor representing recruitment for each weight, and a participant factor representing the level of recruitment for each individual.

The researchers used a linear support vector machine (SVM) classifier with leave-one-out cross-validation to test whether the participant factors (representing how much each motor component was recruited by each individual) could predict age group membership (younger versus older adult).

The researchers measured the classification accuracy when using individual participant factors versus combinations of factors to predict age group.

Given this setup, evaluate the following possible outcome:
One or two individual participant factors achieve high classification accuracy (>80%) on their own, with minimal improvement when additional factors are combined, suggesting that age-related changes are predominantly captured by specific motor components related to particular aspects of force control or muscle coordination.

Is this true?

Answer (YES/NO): NO